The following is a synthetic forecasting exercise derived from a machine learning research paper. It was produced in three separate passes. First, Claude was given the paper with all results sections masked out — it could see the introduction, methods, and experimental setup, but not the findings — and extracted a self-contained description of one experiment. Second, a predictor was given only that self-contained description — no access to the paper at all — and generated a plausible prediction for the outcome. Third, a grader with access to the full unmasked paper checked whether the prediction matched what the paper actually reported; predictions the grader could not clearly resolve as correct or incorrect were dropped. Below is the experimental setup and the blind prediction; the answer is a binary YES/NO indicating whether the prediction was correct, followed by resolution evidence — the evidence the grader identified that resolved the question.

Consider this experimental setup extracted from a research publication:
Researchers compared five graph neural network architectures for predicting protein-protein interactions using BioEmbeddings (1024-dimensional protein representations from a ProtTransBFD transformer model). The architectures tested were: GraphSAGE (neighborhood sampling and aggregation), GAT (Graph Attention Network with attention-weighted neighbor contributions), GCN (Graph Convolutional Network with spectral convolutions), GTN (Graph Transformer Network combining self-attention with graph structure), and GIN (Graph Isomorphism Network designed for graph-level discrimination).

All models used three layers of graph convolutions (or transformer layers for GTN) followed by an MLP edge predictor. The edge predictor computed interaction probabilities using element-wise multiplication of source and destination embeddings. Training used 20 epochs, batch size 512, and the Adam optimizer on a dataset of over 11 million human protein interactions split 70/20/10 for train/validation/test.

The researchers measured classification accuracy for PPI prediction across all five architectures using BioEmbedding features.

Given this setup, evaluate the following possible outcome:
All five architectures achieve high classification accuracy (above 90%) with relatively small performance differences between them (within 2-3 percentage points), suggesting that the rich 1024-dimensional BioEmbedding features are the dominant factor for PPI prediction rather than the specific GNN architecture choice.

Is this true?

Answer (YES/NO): NO